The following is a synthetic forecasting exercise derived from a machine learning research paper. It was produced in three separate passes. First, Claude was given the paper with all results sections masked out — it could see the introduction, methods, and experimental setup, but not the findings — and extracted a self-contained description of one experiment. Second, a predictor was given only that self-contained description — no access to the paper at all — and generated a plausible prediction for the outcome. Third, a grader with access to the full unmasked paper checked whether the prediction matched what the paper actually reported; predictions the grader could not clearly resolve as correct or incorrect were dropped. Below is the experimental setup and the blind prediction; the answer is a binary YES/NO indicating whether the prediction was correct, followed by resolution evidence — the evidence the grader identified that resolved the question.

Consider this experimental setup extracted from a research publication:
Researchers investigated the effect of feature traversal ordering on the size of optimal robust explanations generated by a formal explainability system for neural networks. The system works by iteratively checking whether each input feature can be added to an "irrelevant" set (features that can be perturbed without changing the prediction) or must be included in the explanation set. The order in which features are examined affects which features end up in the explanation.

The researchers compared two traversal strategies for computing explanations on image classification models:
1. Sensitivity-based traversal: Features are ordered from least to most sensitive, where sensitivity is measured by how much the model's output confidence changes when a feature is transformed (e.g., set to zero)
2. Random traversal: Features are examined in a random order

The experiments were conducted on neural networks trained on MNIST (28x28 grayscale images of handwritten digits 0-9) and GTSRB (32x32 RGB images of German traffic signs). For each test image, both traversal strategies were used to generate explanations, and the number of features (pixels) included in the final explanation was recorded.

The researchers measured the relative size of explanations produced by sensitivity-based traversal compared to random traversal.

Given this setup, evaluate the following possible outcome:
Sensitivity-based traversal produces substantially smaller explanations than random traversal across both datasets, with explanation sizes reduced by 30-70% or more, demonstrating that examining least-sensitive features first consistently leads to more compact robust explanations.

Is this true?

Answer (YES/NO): NO